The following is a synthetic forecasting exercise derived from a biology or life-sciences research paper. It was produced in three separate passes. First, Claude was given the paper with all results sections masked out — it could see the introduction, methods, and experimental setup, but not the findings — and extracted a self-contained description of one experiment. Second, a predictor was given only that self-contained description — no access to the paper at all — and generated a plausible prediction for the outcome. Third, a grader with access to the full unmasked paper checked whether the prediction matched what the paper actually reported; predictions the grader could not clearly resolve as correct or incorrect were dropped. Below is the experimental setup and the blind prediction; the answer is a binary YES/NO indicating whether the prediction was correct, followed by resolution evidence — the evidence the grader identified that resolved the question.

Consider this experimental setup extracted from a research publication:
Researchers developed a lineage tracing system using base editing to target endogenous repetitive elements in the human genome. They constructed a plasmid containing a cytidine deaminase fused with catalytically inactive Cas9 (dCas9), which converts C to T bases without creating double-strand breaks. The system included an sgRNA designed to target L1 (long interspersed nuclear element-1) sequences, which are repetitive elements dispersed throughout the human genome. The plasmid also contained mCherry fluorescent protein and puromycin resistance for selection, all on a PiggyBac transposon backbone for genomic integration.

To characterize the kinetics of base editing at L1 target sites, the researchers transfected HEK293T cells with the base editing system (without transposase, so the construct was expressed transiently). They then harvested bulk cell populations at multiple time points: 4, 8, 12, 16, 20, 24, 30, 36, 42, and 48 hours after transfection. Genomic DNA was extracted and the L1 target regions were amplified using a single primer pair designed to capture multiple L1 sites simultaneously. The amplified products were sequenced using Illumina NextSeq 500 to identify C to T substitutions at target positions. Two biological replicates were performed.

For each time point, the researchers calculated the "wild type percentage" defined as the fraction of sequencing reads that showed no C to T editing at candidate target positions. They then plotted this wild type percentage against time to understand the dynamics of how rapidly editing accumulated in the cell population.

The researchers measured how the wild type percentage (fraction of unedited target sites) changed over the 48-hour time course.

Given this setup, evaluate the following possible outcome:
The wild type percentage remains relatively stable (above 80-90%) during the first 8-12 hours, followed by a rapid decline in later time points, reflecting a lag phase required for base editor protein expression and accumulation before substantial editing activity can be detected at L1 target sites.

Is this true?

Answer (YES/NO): NO